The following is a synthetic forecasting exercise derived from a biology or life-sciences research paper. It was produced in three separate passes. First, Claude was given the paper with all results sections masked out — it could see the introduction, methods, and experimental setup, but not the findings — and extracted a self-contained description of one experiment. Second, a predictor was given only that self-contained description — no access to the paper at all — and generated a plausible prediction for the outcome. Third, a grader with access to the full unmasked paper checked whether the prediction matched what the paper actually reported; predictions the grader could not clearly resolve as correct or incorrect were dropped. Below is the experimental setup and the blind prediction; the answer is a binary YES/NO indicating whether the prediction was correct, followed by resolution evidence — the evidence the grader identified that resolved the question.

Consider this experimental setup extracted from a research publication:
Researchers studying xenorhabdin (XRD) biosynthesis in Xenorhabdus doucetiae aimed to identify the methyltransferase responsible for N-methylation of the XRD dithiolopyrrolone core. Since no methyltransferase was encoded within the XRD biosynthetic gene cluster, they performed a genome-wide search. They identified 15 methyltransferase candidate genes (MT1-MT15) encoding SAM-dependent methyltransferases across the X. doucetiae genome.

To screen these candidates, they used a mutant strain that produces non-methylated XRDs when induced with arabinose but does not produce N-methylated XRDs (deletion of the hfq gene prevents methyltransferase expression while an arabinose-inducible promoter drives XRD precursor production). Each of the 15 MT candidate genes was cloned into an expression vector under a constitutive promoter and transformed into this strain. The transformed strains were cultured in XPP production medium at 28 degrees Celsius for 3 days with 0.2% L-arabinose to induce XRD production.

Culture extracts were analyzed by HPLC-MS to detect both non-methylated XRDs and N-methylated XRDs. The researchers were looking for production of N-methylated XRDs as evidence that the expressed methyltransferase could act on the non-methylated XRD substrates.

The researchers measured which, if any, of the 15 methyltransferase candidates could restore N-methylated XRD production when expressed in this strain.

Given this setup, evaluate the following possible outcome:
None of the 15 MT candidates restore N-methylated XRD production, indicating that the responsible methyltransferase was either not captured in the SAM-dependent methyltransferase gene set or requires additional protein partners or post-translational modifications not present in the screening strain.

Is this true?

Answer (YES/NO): NO